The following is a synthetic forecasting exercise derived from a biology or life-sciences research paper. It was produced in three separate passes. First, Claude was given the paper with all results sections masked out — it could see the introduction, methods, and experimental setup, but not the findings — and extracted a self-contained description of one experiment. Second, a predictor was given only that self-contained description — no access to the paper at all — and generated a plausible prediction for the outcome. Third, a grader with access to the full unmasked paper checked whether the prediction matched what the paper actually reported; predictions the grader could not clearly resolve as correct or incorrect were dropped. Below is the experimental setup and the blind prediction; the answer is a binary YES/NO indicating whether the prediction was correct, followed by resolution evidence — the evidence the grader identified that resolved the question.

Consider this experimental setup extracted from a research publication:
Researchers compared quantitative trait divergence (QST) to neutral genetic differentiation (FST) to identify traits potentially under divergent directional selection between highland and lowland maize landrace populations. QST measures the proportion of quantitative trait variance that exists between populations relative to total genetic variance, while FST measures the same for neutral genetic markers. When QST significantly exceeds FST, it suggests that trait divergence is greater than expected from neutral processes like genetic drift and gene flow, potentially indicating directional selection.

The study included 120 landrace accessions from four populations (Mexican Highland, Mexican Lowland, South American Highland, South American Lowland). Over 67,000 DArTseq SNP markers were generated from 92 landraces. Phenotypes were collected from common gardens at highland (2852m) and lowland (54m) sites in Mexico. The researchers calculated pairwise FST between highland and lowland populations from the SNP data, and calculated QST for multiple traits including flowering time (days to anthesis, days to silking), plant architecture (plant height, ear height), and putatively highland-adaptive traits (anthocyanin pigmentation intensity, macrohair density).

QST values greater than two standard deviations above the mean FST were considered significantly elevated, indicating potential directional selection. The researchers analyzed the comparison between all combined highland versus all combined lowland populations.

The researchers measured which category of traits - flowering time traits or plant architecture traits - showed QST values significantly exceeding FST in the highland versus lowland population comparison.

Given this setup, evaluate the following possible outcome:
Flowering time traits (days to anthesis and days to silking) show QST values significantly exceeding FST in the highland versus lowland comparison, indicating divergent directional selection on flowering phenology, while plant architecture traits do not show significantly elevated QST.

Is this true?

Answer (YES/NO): NO